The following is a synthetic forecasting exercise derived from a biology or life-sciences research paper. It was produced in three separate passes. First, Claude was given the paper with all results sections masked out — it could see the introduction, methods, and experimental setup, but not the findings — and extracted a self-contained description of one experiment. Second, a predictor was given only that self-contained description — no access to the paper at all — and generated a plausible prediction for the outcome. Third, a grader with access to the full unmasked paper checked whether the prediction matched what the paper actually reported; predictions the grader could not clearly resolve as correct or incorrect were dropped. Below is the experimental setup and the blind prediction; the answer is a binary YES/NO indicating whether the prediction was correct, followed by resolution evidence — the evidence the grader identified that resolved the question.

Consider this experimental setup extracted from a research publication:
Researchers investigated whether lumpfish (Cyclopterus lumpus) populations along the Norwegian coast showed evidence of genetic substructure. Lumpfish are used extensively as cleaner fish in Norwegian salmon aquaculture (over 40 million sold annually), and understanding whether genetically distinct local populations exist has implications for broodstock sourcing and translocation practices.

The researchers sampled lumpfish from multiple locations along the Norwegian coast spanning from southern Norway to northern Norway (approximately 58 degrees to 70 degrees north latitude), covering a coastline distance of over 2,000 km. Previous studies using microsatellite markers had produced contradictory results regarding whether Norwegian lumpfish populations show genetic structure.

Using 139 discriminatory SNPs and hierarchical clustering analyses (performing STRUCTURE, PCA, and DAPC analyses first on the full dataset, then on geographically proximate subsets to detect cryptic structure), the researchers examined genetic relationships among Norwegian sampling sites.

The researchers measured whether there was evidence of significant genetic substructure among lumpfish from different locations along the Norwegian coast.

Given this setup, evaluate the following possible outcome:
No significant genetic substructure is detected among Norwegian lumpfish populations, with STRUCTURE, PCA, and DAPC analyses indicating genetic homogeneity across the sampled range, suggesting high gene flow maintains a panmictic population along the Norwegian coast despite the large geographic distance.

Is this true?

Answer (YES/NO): NO